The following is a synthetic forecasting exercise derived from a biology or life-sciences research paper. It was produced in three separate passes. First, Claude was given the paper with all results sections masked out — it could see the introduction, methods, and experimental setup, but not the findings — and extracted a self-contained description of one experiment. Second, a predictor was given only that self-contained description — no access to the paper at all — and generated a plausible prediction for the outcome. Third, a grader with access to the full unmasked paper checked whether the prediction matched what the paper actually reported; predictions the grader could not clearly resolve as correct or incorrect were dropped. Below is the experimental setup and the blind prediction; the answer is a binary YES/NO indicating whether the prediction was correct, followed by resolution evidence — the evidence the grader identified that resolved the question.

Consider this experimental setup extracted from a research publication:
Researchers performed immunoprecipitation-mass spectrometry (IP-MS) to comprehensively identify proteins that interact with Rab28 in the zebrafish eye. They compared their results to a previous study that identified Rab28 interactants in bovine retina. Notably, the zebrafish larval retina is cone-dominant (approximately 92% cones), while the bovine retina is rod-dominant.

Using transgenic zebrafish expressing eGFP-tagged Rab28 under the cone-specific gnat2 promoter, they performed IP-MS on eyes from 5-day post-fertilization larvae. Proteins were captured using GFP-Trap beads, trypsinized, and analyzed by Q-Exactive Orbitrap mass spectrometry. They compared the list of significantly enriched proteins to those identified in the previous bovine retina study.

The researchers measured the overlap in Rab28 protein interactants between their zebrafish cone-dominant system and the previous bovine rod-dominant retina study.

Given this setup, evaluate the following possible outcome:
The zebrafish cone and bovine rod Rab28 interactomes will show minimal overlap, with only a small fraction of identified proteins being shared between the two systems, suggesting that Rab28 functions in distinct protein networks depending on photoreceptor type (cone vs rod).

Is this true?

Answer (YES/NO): YES